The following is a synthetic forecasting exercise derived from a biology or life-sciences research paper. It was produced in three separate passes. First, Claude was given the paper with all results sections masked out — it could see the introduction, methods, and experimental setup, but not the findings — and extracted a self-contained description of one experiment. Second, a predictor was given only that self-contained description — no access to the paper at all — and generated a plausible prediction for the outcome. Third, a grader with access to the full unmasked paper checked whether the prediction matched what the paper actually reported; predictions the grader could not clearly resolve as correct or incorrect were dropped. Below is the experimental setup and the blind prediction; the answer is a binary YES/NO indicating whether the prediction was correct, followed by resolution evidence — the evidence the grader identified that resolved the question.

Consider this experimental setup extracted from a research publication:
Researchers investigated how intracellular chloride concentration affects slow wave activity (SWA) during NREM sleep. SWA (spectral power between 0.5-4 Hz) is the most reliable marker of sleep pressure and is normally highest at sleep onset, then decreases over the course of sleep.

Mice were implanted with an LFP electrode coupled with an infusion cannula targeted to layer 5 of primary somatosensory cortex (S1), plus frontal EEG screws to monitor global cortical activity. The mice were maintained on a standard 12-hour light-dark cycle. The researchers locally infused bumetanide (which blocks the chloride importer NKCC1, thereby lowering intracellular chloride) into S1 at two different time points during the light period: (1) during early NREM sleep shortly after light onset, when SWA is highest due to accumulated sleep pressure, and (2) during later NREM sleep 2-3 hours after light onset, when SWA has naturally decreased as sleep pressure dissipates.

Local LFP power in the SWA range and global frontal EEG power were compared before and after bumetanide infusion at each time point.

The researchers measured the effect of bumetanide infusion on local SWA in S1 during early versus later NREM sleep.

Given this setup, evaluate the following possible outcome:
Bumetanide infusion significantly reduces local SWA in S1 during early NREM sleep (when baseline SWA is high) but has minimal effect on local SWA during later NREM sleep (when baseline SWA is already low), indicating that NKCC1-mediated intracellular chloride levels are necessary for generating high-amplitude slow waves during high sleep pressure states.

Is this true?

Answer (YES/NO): YES